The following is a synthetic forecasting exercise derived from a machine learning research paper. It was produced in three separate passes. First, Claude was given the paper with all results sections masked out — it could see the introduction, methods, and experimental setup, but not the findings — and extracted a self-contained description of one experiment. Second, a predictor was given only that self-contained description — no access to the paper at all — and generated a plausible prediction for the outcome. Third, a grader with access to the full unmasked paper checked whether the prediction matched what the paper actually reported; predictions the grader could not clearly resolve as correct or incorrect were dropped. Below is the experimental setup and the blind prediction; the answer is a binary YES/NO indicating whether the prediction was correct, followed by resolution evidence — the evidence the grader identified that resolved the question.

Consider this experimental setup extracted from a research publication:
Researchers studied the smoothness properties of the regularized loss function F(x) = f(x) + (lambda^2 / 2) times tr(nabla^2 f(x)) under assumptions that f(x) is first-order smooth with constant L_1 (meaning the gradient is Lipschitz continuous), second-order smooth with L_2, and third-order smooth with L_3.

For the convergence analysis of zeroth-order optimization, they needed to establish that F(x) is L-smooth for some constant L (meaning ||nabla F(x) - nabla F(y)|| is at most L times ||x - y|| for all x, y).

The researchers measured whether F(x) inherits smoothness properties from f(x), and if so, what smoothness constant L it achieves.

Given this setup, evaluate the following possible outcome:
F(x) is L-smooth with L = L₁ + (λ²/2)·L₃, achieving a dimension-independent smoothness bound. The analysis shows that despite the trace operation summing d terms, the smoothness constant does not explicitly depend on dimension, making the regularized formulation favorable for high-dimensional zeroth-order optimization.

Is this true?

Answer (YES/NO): NO